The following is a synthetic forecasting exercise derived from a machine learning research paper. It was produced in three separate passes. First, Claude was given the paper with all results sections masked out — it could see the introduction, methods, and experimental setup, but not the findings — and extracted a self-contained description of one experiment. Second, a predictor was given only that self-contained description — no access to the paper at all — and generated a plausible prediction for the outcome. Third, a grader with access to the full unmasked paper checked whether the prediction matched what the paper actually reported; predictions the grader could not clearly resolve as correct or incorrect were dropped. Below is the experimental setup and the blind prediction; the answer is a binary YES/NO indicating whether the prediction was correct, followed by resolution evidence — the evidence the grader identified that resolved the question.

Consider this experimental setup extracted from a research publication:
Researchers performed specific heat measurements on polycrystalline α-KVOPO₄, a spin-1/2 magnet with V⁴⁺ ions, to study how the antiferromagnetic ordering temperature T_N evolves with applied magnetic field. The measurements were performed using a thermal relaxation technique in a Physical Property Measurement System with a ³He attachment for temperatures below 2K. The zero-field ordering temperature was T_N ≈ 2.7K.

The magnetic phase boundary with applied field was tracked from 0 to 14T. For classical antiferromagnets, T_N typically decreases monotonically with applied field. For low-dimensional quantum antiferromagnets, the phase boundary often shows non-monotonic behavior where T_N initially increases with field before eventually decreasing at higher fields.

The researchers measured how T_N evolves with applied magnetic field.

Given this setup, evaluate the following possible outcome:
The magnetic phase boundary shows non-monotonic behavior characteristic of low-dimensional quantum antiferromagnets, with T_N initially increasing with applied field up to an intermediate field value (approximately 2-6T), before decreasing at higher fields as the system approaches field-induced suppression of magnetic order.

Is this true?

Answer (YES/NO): NO